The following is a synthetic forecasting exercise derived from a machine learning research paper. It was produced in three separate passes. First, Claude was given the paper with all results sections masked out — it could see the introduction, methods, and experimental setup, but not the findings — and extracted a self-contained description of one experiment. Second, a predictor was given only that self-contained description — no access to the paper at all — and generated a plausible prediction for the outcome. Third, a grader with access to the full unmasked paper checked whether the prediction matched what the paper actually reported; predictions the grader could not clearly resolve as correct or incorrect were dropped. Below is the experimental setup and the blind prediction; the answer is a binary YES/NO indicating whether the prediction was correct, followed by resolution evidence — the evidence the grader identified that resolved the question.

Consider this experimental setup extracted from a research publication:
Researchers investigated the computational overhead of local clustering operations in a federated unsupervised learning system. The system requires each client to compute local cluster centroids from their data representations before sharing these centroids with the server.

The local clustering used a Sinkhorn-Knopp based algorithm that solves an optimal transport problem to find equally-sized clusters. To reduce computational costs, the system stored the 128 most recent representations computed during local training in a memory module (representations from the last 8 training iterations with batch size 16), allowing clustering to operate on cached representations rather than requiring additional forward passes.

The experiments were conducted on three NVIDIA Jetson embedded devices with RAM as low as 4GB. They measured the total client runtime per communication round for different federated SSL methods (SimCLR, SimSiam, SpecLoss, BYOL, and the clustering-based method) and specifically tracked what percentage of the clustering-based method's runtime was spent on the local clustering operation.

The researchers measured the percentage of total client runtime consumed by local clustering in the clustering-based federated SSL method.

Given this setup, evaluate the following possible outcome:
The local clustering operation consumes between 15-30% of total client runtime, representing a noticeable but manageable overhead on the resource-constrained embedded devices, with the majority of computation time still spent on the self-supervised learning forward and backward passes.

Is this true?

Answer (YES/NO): NO